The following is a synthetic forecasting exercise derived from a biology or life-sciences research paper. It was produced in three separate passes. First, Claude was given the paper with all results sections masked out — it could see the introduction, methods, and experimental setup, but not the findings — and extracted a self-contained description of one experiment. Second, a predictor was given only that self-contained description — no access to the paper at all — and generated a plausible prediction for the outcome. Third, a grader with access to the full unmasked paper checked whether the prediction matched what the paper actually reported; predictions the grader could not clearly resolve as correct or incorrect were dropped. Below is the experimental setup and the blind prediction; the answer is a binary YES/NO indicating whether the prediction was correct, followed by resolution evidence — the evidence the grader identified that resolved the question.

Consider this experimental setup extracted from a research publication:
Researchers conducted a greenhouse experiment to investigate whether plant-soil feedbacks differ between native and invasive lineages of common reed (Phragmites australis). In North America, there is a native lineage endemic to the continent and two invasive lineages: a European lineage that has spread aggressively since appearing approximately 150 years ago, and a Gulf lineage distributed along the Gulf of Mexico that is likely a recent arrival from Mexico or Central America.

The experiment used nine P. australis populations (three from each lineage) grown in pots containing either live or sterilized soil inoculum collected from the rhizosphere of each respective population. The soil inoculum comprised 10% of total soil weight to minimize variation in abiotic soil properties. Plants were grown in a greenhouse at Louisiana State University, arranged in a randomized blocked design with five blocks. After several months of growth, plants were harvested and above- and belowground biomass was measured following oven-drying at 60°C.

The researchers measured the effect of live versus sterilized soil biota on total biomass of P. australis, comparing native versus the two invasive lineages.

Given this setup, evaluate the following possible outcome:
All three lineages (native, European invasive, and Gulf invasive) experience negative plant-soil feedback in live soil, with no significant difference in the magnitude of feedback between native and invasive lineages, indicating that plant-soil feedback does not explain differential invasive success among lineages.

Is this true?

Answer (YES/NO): YES